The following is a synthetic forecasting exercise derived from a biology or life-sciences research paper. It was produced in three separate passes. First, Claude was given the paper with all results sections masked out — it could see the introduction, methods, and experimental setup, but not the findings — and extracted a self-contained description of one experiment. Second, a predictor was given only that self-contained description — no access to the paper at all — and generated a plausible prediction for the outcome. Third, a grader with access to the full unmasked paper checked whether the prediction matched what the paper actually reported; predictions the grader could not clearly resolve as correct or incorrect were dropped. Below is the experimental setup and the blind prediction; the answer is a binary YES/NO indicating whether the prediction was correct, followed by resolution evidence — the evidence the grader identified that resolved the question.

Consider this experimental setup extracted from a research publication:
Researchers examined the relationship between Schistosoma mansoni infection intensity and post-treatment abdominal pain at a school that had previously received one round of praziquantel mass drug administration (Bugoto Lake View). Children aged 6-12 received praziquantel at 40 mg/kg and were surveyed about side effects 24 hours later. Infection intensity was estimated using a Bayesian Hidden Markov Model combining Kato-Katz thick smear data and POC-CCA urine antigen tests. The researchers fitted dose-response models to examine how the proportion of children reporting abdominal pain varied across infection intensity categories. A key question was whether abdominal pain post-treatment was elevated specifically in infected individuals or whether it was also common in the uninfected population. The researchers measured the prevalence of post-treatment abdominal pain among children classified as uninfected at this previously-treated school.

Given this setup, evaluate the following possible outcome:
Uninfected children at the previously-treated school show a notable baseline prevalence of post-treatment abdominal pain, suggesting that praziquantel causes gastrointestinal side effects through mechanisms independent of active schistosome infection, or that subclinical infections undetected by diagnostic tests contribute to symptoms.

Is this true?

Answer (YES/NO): YES